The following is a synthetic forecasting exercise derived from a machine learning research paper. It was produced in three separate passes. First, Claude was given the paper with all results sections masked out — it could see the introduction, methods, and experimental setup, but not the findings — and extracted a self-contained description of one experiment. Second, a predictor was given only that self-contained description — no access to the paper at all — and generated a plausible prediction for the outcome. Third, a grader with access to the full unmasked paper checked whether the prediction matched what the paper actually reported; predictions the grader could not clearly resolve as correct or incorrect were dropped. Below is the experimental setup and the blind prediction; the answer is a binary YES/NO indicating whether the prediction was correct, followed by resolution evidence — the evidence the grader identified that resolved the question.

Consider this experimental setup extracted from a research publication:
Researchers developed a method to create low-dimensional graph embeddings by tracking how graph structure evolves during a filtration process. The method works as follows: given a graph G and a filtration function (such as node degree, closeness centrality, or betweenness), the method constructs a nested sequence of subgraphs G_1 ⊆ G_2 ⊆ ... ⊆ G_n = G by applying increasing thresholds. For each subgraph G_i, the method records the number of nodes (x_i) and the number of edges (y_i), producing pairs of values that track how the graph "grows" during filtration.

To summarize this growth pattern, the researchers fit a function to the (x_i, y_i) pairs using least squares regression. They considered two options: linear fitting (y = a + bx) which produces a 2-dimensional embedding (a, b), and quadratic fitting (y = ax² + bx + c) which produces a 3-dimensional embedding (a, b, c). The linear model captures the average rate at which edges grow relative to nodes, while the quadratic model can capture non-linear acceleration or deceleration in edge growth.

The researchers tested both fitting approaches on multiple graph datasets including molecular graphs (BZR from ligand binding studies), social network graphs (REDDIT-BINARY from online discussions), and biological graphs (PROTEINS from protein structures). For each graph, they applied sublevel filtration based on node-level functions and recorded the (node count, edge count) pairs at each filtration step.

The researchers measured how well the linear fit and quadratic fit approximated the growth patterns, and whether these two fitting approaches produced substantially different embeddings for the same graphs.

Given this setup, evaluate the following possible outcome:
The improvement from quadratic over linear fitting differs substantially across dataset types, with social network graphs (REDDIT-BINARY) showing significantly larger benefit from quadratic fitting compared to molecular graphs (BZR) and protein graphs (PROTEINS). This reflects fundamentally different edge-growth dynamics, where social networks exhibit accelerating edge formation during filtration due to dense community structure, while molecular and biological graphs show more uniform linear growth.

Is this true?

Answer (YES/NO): NO